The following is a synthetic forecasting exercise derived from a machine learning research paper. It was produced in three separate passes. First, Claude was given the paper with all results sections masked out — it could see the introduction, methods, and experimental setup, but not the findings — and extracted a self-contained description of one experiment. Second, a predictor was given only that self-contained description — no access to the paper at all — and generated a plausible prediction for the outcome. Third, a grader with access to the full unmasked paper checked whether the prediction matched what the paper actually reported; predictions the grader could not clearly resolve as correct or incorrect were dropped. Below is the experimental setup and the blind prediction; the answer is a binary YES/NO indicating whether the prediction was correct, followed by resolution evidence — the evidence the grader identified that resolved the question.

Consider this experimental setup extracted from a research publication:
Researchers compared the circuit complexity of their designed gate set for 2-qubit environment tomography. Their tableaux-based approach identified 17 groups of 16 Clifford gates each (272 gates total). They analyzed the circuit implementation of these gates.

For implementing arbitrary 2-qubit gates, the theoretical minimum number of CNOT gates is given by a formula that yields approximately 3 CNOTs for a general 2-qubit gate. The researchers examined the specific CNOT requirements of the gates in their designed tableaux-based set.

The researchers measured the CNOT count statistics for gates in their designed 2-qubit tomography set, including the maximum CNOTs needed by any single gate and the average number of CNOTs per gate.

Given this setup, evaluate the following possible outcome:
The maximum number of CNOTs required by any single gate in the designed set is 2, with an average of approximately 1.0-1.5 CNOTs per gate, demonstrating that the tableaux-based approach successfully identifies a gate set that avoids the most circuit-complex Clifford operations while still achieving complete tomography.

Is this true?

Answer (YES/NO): NO